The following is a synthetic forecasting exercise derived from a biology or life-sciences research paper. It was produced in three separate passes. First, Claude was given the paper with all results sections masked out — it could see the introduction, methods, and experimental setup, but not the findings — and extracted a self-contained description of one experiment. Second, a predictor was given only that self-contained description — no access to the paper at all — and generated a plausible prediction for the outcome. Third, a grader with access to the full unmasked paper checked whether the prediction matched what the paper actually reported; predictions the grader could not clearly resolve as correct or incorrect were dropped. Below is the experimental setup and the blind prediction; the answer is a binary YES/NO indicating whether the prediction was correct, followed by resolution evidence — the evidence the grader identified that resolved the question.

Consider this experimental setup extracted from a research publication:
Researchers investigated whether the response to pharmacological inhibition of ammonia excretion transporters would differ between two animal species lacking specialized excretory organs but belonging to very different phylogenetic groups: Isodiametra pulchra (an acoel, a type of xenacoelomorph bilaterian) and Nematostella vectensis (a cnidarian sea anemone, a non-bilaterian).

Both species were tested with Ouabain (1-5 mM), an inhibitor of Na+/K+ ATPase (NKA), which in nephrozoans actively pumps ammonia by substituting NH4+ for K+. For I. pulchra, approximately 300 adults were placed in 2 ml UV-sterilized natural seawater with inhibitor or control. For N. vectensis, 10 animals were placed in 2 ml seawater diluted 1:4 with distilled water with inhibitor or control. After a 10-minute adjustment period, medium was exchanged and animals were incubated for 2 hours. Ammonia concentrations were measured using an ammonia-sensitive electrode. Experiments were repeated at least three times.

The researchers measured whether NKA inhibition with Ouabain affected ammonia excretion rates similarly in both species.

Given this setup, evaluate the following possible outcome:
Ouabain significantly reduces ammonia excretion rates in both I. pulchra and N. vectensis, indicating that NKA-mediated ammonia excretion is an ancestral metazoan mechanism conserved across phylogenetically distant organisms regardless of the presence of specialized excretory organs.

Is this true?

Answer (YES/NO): NO